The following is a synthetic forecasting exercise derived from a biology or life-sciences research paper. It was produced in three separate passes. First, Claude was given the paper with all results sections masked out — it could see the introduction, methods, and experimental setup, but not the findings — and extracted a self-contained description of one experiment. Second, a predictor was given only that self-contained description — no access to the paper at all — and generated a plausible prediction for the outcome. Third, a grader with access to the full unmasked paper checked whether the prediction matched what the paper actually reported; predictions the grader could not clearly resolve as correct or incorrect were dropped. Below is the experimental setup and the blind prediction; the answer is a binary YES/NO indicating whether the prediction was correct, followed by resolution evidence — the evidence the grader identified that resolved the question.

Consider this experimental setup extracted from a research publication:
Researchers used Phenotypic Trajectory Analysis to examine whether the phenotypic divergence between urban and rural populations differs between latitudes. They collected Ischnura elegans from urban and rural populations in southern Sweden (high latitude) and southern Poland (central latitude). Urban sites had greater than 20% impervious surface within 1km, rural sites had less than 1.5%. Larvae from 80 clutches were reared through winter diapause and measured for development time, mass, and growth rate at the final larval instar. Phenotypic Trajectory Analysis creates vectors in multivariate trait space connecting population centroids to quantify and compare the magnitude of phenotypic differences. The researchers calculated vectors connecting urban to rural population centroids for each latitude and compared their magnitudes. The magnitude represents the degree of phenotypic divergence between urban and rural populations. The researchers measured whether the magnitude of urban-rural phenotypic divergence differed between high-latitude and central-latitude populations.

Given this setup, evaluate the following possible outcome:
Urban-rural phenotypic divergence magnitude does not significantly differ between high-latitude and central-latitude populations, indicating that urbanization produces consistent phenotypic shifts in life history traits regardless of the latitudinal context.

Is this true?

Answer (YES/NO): NO